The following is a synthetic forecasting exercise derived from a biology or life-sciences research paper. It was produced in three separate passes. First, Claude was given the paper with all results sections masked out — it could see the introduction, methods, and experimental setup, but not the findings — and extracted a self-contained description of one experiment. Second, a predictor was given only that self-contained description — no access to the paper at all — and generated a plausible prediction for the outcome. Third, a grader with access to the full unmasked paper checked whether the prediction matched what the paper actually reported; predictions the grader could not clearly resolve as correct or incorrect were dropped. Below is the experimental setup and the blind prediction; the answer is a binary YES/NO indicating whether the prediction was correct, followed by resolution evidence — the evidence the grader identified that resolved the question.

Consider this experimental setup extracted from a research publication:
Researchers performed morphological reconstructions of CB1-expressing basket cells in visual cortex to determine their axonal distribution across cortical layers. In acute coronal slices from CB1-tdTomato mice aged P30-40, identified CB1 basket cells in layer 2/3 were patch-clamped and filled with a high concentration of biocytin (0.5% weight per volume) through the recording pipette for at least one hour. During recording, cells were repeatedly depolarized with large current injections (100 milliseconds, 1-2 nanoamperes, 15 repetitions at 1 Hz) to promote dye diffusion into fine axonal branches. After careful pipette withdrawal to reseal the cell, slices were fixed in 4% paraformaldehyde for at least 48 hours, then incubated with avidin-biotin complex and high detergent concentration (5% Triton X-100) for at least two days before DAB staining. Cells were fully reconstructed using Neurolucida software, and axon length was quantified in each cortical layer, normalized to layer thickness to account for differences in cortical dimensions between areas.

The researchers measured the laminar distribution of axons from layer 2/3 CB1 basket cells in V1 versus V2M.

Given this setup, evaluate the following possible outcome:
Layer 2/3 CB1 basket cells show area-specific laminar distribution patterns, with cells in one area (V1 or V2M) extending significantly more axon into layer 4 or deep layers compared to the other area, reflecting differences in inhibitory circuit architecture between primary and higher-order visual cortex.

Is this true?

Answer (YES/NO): YES